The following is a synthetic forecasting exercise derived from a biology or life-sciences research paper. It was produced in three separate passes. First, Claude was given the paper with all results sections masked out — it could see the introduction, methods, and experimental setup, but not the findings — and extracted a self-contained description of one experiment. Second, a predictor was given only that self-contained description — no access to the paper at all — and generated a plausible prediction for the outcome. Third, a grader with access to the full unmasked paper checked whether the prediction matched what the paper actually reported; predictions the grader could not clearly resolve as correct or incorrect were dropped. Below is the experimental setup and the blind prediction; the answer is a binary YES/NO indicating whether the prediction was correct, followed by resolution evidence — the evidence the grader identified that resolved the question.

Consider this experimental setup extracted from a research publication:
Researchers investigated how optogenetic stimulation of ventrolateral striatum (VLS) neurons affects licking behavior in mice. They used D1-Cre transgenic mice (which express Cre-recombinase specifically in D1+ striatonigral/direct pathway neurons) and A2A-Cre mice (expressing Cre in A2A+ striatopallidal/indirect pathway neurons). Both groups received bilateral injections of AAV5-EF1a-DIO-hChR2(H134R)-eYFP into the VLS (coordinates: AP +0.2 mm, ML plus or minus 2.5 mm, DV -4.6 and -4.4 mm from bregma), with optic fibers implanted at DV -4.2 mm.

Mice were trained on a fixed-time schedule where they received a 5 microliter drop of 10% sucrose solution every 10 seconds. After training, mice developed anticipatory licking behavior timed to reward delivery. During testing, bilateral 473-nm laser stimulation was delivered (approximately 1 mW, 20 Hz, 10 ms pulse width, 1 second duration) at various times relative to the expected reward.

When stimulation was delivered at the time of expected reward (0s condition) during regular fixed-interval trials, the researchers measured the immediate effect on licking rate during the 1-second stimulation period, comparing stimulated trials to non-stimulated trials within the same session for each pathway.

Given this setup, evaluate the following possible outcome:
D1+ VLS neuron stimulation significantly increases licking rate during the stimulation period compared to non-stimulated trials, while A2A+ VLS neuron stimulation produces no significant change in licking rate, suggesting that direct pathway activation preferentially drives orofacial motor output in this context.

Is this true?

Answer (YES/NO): NO